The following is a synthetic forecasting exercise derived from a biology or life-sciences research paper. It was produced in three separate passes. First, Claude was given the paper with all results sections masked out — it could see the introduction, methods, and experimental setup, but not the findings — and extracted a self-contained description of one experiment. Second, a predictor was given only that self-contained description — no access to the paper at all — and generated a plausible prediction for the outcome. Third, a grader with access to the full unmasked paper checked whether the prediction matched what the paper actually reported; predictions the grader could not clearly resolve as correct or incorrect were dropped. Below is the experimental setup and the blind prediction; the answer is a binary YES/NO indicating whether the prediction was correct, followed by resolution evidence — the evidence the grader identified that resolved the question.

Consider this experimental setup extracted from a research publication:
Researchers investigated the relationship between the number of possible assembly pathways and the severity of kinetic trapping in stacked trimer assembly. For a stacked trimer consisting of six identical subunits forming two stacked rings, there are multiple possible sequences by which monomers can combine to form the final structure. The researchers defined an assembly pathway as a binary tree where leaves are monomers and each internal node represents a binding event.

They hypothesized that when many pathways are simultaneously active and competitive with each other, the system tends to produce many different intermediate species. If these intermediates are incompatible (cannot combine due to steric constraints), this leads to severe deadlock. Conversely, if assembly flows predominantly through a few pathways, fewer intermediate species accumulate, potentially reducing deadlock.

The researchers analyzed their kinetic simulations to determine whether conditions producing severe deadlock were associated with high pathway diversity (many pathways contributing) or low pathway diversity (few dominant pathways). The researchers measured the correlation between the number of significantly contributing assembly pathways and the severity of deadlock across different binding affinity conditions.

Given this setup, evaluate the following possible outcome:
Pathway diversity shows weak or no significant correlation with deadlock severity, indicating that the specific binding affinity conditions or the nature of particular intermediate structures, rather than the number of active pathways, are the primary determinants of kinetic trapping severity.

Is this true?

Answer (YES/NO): NO